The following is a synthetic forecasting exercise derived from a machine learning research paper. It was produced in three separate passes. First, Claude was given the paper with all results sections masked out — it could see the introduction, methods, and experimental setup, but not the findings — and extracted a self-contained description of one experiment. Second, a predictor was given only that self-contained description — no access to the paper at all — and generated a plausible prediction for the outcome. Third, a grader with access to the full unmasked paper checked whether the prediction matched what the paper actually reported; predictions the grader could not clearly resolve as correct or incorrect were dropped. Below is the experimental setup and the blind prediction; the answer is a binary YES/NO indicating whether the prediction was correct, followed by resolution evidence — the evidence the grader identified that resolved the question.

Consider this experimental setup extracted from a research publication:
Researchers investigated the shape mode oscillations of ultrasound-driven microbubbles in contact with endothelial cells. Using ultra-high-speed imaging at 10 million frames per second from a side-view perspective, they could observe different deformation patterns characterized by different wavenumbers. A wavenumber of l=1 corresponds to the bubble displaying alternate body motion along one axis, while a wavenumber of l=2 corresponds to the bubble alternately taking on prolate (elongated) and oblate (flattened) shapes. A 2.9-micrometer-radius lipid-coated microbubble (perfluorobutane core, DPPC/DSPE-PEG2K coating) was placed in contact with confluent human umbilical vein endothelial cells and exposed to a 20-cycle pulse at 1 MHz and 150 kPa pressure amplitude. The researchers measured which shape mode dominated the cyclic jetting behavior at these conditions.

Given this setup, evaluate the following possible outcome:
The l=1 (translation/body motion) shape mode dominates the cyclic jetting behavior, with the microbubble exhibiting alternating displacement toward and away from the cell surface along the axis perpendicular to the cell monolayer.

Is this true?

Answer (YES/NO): YES